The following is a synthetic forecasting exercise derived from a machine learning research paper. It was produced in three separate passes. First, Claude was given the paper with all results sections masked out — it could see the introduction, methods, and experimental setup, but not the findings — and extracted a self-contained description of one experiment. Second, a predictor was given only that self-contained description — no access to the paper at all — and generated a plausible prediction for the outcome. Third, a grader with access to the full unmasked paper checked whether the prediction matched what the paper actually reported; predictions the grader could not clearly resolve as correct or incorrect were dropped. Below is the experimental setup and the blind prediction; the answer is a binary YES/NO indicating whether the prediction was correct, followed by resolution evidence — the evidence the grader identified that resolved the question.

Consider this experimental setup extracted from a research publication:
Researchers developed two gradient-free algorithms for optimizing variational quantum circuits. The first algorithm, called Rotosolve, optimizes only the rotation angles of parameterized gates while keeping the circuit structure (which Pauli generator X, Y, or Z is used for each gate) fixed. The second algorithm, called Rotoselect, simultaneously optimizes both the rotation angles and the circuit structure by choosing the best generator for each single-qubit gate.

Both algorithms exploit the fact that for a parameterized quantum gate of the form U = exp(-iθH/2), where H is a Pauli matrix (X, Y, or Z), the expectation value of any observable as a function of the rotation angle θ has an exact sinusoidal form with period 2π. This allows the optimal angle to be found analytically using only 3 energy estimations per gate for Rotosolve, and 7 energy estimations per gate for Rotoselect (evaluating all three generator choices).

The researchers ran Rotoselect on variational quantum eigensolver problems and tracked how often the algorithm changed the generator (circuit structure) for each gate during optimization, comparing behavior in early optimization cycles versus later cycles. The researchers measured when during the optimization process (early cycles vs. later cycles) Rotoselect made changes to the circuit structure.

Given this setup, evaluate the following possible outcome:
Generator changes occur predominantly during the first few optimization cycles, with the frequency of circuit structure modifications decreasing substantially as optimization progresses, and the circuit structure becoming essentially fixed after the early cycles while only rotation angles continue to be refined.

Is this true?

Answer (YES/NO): YES